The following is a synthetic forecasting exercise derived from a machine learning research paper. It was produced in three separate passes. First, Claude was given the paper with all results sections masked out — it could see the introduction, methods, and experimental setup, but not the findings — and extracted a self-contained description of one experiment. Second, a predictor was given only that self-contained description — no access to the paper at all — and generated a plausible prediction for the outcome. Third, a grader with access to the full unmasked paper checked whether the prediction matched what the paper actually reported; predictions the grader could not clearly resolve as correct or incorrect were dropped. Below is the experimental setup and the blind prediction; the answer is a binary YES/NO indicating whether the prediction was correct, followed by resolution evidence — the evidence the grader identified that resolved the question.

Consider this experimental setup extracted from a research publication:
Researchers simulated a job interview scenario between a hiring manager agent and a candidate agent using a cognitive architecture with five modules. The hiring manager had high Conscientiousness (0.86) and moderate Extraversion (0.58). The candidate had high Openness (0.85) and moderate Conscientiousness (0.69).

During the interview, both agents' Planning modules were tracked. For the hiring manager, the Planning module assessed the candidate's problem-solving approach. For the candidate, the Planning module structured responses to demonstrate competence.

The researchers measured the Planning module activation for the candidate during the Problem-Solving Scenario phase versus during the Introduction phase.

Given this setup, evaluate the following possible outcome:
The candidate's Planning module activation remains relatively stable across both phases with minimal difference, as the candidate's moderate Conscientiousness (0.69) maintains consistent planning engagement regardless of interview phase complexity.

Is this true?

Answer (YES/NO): NO